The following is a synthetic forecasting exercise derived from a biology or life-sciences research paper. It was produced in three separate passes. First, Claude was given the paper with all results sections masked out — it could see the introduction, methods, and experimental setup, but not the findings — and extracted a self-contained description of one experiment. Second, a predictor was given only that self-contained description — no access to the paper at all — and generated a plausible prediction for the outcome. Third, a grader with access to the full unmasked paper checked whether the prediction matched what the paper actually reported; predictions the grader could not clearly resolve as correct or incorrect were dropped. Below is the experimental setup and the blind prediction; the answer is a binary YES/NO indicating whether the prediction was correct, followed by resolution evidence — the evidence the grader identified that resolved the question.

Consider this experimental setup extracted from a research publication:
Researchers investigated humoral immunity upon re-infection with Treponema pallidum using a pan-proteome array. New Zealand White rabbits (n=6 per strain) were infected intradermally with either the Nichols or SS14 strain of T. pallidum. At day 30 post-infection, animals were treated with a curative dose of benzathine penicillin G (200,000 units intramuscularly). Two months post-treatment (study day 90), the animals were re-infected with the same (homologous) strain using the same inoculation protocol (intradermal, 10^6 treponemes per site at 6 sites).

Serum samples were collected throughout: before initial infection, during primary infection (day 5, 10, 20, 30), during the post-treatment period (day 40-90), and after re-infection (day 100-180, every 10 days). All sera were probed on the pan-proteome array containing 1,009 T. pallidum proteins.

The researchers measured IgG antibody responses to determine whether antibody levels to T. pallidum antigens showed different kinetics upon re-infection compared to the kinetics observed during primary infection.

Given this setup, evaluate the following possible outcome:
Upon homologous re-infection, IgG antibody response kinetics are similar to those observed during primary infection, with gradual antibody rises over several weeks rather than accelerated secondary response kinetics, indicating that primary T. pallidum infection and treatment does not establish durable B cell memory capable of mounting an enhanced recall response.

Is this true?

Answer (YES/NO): NO